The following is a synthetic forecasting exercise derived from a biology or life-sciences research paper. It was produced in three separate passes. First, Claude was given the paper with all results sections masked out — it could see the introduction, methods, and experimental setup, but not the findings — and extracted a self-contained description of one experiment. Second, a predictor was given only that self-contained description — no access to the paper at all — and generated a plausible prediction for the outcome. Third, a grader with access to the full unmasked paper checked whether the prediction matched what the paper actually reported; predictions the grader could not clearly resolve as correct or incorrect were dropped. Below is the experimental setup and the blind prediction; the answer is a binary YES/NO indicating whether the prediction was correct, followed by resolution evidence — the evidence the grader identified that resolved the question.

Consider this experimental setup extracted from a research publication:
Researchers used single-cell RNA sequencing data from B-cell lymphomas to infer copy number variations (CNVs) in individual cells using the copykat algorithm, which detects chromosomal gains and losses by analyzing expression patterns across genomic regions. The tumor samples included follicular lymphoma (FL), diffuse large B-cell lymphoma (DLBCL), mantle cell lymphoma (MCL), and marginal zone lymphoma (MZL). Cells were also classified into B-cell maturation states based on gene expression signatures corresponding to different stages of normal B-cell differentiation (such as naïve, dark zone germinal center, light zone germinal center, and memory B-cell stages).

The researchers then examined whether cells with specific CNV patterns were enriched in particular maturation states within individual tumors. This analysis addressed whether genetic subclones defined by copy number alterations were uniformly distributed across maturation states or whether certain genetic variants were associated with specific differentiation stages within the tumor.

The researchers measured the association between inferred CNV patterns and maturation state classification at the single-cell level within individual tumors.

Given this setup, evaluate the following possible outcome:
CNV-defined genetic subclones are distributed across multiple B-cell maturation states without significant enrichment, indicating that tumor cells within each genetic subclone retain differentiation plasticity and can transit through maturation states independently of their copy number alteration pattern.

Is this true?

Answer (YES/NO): NO